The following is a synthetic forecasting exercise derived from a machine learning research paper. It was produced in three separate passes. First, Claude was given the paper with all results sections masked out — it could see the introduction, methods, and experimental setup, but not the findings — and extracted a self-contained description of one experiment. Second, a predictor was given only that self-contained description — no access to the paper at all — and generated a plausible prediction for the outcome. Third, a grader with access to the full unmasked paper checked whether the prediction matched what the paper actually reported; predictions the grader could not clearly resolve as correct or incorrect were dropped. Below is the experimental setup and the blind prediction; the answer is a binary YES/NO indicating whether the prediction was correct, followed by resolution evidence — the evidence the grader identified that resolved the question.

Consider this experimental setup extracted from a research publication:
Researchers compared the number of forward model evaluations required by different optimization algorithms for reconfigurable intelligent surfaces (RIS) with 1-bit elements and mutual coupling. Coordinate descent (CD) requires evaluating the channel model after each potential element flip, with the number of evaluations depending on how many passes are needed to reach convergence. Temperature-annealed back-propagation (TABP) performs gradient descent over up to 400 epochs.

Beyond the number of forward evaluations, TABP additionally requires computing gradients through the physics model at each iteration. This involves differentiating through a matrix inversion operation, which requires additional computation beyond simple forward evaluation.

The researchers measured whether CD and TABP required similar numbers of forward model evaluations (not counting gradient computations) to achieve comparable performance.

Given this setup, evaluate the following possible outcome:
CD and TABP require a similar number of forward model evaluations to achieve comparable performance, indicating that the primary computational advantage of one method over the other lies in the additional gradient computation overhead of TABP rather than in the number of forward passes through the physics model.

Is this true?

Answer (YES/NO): YES